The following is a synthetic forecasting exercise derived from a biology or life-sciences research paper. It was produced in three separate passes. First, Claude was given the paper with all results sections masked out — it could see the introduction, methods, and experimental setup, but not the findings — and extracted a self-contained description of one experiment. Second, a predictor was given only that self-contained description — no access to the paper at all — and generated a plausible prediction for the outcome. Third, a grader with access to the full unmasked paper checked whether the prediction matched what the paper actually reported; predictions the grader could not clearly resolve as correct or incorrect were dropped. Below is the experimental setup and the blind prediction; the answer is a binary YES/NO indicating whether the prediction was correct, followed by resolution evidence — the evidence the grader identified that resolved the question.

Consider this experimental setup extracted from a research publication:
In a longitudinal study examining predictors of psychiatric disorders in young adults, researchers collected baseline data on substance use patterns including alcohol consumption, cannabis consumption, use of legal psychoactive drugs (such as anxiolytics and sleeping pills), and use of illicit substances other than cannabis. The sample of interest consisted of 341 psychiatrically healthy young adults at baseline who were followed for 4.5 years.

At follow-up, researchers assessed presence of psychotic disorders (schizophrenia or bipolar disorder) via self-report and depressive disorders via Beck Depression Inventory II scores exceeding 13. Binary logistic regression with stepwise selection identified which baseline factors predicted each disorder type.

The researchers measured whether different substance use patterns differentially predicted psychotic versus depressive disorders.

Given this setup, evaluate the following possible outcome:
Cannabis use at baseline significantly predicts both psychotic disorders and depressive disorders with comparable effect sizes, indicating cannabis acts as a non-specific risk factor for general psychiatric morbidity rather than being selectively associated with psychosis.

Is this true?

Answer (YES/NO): NO